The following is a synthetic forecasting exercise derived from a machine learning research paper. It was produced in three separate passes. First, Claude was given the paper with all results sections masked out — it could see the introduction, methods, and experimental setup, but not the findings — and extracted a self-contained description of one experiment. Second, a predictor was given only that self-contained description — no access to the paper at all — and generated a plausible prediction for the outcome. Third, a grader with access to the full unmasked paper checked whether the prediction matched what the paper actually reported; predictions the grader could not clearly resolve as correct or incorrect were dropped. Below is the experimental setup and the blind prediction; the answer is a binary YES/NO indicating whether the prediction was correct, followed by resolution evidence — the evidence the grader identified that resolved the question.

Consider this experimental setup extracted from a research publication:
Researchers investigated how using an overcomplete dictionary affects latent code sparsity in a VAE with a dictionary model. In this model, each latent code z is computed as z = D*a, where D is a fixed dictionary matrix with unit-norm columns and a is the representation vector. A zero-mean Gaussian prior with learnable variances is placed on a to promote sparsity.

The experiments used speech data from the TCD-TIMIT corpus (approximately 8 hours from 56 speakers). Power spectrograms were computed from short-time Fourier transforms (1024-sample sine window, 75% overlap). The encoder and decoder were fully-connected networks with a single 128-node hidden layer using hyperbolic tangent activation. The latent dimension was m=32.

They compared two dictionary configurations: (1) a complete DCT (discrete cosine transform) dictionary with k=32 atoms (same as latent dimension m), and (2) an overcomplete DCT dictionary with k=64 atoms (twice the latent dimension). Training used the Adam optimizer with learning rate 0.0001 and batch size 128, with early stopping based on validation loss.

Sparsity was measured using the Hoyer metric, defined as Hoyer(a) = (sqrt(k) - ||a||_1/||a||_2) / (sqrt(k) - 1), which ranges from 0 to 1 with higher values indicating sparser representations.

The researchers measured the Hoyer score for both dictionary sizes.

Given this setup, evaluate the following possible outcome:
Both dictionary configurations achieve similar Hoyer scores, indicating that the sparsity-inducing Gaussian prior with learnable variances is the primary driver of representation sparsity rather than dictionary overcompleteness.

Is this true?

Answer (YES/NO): NO